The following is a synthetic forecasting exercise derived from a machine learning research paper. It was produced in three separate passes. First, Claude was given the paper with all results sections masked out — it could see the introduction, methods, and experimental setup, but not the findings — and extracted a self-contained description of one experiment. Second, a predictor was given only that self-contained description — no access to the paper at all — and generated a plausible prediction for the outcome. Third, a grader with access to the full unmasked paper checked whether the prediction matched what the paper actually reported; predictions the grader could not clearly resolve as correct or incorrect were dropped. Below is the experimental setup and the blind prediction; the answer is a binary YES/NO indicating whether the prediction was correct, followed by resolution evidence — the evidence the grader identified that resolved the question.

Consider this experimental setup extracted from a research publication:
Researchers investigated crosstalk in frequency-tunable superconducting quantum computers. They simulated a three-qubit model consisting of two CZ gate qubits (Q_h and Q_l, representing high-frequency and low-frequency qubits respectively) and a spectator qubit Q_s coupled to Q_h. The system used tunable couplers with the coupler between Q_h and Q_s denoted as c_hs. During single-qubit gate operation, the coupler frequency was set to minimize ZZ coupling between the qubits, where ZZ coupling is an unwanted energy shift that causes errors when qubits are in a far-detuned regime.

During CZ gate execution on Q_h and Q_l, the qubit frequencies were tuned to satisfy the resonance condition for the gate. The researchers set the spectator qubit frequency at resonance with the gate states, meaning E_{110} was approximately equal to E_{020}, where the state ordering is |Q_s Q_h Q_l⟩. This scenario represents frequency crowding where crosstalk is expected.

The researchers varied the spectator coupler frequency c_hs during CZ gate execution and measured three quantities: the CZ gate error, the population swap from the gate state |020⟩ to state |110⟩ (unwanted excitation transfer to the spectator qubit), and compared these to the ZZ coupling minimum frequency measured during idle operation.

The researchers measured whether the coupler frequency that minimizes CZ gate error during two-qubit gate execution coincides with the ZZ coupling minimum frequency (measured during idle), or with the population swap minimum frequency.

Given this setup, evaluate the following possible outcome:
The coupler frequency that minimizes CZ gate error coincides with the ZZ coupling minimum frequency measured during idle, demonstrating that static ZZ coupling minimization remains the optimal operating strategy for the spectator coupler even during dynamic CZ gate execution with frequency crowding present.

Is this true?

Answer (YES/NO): NO